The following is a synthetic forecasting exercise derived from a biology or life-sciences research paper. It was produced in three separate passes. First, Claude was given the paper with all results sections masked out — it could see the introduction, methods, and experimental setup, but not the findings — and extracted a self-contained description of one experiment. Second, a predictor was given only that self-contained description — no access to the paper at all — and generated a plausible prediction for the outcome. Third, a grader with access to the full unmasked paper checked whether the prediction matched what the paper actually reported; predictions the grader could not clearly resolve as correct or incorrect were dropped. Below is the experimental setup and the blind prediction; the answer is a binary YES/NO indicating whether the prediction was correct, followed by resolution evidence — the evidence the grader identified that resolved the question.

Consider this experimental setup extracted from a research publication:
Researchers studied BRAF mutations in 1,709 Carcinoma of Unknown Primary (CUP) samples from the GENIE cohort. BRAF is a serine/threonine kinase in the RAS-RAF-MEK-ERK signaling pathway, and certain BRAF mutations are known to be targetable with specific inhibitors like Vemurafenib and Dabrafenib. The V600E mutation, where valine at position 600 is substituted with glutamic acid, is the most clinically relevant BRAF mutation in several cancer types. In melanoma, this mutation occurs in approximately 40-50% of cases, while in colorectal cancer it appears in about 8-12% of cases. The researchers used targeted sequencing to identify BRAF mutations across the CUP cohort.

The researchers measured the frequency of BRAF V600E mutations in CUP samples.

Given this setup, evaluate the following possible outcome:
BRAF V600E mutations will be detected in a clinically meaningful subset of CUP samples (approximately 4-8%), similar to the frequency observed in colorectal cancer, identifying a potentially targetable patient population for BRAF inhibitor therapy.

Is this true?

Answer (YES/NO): YES